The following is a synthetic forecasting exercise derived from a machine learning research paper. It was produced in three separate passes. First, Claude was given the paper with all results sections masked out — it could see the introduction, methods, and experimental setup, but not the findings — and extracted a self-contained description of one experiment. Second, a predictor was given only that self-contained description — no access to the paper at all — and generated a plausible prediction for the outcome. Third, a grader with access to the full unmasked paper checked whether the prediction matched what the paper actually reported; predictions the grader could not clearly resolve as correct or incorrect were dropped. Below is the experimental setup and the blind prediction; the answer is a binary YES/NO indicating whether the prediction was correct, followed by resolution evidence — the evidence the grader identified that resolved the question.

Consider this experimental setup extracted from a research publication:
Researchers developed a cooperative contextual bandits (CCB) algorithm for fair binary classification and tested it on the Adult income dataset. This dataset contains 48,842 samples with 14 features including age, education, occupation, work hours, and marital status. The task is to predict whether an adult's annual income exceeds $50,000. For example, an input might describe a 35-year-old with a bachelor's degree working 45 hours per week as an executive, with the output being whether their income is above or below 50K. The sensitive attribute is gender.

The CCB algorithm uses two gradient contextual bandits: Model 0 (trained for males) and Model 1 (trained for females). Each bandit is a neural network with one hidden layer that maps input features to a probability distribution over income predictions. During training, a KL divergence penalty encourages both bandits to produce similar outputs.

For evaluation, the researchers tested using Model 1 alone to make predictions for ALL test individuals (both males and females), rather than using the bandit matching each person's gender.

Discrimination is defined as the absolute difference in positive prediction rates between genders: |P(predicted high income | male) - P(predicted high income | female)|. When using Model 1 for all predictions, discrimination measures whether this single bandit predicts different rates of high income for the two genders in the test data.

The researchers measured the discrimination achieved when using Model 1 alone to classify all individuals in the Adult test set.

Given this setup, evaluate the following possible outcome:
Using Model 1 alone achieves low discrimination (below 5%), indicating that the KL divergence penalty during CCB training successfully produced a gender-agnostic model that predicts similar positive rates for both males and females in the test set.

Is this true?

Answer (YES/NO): YES